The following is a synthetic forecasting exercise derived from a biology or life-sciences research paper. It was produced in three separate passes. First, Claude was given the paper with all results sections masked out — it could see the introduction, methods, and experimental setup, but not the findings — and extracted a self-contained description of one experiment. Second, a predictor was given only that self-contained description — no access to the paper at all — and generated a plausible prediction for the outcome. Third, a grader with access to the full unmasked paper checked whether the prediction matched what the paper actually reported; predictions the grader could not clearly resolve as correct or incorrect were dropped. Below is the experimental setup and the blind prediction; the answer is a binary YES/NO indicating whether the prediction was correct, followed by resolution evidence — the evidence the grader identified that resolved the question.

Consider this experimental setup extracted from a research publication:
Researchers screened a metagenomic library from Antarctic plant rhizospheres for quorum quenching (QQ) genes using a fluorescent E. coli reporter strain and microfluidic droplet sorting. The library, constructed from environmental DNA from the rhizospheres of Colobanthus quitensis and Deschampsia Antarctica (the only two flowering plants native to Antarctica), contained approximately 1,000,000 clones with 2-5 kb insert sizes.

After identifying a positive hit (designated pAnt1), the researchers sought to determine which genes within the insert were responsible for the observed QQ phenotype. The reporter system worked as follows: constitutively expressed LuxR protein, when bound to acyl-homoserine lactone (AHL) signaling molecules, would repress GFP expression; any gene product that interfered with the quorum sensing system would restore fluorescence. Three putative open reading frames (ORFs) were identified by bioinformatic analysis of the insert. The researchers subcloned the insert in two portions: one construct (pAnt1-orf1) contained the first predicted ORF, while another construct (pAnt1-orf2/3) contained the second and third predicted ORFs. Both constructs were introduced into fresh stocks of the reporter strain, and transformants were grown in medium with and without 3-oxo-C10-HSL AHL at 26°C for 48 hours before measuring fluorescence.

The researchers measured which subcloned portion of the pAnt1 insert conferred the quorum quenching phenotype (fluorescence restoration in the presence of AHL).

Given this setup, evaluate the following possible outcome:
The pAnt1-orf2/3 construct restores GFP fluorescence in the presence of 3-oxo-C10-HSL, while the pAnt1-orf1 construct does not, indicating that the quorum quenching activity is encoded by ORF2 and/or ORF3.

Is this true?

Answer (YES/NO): YES